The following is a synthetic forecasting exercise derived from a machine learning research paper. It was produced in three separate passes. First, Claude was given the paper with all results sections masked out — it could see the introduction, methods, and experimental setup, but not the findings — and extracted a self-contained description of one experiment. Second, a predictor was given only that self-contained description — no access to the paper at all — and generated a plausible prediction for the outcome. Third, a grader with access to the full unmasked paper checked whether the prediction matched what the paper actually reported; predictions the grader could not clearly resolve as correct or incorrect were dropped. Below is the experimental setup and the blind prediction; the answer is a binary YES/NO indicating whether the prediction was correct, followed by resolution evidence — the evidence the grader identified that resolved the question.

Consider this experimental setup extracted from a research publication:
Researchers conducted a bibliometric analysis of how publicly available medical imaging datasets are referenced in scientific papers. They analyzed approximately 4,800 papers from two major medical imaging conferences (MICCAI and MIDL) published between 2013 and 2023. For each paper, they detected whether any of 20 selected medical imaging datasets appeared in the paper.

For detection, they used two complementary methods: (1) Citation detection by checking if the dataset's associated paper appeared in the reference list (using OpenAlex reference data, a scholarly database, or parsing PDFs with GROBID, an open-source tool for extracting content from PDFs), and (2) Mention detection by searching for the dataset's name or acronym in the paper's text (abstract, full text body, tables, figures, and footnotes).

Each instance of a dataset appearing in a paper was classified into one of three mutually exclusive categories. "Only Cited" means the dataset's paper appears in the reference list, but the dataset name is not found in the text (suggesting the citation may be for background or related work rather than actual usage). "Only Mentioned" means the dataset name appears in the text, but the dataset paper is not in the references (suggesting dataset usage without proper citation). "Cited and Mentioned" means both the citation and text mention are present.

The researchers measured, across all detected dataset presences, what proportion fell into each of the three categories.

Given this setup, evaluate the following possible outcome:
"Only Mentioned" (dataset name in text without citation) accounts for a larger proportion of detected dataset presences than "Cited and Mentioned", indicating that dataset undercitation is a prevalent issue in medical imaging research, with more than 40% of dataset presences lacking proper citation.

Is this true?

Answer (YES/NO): NO